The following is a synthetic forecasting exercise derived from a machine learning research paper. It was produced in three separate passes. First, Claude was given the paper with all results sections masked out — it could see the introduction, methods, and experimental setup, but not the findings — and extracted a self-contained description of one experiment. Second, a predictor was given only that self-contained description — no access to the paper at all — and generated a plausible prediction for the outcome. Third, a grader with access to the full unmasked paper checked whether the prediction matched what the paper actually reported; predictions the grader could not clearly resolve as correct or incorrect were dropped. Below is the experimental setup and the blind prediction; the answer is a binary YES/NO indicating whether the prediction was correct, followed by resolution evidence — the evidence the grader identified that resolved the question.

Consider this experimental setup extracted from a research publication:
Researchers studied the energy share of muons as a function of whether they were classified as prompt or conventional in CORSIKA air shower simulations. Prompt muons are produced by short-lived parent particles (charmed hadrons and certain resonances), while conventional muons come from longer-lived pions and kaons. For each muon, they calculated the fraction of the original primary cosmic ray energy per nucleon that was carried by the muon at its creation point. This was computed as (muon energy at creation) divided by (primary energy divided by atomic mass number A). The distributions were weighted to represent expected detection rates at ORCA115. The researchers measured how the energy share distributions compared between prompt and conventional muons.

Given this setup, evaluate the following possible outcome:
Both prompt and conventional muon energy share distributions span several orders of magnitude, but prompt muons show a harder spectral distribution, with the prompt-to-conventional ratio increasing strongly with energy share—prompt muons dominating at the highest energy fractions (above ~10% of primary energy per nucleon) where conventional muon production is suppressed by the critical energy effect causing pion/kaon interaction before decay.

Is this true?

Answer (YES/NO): NO